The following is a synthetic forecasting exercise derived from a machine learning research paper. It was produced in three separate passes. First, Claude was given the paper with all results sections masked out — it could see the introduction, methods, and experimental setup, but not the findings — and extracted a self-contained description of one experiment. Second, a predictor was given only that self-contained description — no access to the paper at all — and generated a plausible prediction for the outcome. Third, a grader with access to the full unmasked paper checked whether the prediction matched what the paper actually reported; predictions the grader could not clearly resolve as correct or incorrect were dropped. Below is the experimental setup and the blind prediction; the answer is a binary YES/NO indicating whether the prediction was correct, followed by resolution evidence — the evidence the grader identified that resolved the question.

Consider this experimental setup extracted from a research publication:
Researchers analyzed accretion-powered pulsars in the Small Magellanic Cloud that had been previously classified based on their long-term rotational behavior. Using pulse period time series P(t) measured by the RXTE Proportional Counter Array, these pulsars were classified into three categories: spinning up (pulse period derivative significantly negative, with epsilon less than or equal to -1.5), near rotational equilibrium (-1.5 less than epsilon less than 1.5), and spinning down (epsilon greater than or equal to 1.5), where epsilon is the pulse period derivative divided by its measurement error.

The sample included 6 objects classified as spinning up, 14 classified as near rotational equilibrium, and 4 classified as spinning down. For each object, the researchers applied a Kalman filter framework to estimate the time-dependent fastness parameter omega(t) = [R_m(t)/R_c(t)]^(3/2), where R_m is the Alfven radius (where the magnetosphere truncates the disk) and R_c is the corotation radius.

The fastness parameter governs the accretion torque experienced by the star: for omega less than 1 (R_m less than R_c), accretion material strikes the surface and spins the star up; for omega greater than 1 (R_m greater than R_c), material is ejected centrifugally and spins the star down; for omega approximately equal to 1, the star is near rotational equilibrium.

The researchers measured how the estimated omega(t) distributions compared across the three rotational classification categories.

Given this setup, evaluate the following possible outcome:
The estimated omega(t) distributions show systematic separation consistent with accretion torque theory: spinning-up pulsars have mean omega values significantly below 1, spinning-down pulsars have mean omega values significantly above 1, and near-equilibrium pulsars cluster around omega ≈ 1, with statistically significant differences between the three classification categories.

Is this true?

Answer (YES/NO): NO